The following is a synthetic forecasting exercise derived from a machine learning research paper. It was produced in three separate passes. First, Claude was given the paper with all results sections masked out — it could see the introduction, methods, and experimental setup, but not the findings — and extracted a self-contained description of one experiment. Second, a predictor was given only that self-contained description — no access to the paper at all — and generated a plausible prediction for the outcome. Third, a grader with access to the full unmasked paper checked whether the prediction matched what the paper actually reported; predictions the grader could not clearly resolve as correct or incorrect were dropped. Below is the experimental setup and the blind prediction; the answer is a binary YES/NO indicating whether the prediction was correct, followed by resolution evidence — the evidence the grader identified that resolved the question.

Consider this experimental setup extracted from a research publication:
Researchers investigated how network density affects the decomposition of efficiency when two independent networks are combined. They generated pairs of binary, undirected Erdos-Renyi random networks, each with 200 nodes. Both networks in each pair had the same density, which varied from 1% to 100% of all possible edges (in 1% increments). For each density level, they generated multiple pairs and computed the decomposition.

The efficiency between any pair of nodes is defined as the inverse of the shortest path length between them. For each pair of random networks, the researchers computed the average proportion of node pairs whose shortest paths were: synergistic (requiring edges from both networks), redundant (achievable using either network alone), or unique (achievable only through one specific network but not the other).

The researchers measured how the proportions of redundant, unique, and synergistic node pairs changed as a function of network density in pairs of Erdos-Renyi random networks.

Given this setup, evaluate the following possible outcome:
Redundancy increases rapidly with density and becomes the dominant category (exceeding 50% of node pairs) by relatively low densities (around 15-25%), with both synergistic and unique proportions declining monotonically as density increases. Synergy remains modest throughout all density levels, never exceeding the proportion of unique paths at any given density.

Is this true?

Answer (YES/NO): NO